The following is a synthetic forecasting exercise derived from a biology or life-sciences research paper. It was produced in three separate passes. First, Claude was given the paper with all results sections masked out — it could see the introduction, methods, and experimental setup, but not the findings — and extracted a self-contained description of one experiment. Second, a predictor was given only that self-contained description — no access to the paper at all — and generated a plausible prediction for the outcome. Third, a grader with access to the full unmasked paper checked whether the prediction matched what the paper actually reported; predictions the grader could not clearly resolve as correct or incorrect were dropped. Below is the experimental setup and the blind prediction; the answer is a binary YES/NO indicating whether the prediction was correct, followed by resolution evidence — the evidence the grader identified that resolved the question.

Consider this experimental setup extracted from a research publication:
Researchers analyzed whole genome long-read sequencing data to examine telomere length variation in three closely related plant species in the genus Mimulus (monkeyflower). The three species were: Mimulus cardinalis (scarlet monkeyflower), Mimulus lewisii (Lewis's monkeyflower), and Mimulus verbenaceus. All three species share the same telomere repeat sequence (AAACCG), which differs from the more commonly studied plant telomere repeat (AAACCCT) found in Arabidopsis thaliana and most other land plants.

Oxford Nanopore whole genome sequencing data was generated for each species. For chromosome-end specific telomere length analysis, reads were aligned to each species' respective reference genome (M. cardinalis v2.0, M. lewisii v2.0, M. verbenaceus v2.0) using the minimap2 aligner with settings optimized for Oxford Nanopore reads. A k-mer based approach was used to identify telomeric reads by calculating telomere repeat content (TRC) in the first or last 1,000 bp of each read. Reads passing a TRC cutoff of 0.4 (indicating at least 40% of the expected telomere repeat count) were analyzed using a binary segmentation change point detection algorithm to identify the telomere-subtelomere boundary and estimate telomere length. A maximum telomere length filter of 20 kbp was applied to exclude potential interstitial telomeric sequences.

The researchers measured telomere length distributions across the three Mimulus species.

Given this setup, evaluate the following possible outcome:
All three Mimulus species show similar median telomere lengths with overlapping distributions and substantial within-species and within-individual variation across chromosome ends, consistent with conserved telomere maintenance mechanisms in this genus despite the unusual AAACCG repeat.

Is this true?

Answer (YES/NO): NO